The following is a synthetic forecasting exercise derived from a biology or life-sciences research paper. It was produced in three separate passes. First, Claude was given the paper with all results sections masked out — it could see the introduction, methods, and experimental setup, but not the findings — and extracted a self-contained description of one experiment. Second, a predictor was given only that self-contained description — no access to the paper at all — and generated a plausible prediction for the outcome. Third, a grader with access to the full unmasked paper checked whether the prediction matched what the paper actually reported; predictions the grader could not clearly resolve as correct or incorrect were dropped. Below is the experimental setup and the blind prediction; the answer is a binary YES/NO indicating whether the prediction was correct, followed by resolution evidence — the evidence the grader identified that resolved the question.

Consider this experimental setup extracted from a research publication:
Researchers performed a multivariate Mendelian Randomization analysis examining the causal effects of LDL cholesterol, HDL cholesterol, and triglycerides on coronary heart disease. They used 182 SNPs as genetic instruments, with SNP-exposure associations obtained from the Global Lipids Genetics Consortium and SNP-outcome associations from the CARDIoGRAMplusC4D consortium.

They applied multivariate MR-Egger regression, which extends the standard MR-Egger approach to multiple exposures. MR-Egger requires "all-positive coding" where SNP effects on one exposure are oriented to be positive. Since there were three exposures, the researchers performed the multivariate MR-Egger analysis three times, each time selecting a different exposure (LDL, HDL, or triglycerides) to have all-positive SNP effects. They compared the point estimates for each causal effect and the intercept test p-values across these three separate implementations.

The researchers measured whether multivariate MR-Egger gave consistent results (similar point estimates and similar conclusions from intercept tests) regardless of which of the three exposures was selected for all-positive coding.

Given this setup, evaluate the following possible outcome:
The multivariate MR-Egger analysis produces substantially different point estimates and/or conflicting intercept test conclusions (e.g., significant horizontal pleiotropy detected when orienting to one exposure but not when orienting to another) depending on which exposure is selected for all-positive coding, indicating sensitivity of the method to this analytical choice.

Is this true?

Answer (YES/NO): YES